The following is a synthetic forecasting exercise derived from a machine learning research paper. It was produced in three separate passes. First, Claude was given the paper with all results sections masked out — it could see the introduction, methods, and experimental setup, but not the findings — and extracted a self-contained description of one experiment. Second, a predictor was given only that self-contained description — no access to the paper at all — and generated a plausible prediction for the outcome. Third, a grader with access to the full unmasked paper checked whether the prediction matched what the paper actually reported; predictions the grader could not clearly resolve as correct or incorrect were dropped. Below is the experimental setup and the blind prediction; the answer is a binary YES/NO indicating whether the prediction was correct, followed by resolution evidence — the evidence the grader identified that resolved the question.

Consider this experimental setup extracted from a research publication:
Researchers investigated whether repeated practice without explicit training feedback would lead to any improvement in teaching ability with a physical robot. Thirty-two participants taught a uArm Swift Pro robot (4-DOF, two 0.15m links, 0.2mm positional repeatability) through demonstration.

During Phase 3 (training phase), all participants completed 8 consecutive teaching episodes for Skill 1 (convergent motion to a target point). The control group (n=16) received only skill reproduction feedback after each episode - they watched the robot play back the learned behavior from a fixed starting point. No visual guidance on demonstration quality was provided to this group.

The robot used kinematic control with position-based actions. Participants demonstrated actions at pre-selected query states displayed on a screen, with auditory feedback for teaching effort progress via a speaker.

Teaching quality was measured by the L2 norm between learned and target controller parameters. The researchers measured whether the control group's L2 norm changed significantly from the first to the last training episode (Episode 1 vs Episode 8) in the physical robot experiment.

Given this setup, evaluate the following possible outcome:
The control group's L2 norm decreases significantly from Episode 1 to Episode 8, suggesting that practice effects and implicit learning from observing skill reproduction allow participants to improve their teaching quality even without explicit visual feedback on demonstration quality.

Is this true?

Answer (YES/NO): NO